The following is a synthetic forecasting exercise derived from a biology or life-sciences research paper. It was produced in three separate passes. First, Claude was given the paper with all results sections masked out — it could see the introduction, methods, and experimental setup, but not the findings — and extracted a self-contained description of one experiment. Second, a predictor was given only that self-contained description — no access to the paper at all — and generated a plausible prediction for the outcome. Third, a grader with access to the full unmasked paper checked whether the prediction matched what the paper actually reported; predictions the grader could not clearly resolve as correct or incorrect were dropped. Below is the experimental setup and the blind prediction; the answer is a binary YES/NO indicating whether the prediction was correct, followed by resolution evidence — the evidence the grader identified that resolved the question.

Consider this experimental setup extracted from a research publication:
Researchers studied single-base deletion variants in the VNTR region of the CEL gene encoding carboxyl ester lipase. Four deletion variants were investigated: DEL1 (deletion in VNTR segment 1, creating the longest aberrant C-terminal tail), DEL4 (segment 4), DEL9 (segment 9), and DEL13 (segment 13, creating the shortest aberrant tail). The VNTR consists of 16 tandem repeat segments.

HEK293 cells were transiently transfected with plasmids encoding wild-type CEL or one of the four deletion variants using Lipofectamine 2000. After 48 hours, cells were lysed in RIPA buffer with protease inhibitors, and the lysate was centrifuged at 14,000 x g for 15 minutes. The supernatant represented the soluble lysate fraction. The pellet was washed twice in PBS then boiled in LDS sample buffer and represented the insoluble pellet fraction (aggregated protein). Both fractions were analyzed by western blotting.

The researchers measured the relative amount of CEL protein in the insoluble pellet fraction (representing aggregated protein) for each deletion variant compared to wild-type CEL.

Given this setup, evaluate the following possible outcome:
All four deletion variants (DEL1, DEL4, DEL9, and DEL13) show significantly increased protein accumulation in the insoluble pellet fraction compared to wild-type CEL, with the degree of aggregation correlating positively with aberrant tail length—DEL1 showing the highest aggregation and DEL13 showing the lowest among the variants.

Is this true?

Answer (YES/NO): NO